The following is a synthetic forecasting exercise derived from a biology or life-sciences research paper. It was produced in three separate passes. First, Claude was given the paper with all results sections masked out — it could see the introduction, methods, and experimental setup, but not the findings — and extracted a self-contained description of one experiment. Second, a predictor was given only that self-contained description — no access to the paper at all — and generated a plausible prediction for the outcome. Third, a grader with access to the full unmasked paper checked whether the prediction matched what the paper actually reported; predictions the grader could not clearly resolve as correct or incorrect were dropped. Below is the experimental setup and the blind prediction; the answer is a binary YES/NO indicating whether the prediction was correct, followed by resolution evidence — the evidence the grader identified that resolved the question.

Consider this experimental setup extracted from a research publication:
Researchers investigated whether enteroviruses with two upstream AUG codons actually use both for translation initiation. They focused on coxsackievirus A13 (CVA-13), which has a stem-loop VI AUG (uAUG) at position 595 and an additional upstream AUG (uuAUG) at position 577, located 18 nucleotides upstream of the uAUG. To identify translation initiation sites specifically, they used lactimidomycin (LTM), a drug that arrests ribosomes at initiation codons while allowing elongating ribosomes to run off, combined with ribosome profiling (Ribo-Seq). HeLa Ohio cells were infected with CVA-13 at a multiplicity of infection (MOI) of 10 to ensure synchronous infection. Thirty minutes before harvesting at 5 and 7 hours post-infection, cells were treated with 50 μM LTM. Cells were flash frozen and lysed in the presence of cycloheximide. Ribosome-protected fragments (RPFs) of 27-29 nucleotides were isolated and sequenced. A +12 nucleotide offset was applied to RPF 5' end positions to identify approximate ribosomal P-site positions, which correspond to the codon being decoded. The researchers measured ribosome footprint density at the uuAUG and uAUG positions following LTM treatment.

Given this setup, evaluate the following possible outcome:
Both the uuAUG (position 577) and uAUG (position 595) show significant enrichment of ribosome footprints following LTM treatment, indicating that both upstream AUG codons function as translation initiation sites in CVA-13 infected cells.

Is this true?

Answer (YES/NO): YES